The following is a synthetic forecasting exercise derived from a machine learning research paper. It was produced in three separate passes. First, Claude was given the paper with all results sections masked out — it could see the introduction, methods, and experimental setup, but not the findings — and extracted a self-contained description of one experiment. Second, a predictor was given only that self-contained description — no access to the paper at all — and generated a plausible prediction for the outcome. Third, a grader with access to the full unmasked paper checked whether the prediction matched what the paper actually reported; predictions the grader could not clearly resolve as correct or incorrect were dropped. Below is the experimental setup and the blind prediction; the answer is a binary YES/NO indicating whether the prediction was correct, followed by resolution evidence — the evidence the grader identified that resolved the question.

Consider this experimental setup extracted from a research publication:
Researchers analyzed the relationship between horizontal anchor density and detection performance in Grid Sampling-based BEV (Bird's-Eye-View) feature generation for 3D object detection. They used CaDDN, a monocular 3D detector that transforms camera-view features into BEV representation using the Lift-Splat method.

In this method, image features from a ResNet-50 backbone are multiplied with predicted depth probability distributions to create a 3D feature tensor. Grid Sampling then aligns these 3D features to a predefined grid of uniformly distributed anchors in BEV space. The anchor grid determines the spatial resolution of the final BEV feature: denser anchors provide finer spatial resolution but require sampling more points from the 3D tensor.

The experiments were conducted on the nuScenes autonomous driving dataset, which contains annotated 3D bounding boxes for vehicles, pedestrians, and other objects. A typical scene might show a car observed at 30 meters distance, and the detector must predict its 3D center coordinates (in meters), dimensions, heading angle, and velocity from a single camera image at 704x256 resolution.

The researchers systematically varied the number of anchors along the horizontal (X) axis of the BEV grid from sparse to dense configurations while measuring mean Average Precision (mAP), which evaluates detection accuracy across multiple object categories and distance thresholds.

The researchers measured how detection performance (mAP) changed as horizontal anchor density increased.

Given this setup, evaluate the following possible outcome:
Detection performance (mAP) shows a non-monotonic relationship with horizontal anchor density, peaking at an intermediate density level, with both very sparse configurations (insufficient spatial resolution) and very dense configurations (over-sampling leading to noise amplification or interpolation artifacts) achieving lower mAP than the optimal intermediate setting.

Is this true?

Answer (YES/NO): YES